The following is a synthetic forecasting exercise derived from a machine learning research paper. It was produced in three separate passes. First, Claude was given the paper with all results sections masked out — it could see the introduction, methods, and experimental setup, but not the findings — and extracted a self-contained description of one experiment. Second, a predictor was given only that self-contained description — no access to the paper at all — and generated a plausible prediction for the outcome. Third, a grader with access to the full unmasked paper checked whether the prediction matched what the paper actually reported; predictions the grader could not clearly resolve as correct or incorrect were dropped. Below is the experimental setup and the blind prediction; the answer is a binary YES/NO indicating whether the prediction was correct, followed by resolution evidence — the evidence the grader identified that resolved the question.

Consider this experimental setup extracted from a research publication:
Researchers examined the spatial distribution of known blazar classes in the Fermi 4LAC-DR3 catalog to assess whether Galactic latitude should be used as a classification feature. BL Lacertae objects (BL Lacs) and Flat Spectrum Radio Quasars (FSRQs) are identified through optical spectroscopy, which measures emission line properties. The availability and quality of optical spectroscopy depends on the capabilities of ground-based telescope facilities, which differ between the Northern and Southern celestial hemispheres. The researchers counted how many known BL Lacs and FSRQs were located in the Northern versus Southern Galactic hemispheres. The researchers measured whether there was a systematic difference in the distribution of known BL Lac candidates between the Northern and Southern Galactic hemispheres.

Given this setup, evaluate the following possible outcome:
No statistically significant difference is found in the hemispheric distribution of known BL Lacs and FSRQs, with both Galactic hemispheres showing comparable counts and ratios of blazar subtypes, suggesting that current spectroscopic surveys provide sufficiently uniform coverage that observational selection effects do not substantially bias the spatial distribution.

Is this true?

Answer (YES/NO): NO